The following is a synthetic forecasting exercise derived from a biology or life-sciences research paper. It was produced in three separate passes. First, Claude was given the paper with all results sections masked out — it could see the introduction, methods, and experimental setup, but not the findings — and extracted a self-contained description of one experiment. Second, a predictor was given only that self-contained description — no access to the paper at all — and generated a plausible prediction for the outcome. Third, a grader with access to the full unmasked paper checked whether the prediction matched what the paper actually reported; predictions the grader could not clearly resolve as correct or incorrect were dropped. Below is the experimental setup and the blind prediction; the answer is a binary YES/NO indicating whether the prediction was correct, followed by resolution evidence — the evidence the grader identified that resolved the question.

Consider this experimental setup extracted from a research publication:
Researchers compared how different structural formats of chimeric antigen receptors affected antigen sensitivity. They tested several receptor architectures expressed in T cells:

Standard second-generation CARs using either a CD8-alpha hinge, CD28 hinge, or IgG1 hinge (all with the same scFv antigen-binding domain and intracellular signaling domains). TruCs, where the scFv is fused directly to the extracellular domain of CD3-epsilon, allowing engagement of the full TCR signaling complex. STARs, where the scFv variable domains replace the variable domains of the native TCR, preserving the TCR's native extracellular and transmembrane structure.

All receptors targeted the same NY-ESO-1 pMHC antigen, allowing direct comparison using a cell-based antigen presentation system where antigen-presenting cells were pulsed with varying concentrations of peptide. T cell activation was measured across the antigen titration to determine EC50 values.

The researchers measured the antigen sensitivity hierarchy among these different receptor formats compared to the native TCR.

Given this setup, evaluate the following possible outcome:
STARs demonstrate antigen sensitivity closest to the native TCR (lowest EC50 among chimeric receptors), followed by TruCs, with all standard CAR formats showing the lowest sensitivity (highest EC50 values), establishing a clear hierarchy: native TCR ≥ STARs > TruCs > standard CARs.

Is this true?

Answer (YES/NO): YES